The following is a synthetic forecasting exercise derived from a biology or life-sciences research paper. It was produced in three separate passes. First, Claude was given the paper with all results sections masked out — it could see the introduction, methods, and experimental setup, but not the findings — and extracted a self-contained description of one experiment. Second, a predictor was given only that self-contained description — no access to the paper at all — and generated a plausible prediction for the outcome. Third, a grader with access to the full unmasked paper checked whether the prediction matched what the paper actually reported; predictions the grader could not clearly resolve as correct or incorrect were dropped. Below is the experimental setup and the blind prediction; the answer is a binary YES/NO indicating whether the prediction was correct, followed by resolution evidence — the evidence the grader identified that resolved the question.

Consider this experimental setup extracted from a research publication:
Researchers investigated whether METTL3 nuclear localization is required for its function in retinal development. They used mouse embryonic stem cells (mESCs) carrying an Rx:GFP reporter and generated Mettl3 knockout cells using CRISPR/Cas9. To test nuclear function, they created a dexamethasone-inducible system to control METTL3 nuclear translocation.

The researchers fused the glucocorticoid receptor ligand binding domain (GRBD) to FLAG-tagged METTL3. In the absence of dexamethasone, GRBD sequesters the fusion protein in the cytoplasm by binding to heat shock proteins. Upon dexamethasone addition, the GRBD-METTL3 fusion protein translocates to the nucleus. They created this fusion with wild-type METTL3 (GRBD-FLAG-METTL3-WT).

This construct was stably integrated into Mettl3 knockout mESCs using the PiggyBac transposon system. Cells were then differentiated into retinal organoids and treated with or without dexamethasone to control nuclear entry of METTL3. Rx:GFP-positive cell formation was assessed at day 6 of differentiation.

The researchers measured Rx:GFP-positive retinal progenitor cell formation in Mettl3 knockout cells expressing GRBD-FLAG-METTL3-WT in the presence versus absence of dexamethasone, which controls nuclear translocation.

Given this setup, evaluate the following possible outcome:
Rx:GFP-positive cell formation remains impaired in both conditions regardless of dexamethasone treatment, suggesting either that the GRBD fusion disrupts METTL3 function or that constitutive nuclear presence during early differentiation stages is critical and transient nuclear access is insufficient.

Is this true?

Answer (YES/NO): NO